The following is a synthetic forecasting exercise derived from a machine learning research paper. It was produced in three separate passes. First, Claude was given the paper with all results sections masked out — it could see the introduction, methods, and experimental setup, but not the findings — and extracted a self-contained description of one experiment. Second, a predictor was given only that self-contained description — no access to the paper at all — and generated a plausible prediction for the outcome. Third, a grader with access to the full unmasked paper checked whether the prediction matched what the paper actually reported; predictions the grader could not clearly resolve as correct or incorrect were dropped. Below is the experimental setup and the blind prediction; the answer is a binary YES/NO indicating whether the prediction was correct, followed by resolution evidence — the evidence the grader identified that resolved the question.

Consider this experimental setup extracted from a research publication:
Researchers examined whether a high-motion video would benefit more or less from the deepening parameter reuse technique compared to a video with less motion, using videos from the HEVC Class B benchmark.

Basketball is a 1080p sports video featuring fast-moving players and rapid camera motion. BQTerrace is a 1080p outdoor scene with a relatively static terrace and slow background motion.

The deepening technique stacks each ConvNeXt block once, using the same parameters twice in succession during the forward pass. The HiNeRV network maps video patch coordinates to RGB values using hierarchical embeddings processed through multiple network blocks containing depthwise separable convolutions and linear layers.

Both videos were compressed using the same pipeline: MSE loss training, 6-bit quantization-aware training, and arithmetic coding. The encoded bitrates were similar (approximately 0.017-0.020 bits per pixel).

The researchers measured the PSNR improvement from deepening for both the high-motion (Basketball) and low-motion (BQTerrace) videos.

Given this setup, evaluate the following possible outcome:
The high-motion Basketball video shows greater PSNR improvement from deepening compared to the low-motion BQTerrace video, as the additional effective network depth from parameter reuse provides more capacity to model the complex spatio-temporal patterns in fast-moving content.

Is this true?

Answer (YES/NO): YES